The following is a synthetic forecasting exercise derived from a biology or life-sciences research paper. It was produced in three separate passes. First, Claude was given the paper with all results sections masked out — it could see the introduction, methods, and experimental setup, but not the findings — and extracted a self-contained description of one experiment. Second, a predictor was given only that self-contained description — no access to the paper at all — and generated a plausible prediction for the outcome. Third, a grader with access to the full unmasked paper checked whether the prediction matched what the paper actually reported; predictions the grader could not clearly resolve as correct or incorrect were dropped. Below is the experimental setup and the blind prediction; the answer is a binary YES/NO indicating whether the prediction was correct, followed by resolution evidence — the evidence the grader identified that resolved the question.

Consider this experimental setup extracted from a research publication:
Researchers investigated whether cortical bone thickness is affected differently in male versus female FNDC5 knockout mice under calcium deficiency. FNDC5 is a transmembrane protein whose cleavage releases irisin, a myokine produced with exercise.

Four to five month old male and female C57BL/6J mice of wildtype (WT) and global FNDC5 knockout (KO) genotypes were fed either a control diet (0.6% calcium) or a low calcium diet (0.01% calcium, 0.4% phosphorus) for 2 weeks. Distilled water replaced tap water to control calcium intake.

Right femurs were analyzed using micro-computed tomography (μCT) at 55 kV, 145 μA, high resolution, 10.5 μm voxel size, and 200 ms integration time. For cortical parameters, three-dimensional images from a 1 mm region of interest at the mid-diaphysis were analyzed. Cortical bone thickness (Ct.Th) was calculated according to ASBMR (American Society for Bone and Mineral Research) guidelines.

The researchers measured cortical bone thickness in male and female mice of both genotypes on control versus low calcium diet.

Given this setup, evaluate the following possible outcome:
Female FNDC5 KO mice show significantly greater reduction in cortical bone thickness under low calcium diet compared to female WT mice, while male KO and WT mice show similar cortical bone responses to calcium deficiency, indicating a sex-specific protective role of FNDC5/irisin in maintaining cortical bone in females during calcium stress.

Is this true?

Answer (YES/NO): NO